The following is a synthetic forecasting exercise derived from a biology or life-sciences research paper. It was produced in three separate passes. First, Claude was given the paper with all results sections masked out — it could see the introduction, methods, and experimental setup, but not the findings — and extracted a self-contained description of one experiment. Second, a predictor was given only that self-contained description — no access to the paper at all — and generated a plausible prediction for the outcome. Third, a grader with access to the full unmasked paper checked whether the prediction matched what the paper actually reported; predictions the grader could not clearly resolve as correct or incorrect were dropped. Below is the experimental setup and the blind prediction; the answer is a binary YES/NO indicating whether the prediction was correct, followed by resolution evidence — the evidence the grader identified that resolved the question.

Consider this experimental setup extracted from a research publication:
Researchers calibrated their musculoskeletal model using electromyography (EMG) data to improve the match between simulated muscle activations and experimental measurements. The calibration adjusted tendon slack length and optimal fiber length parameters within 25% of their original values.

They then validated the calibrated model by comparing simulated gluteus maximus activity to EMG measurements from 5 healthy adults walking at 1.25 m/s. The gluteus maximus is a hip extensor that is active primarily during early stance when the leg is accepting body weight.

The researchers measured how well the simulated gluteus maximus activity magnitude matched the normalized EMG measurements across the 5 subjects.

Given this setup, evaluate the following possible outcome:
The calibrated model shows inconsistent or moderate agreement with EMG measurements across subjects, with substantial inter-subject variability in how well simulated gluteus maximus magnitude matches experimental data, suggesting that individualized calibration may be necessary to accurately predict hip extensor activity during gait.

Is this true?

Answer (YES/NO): NO